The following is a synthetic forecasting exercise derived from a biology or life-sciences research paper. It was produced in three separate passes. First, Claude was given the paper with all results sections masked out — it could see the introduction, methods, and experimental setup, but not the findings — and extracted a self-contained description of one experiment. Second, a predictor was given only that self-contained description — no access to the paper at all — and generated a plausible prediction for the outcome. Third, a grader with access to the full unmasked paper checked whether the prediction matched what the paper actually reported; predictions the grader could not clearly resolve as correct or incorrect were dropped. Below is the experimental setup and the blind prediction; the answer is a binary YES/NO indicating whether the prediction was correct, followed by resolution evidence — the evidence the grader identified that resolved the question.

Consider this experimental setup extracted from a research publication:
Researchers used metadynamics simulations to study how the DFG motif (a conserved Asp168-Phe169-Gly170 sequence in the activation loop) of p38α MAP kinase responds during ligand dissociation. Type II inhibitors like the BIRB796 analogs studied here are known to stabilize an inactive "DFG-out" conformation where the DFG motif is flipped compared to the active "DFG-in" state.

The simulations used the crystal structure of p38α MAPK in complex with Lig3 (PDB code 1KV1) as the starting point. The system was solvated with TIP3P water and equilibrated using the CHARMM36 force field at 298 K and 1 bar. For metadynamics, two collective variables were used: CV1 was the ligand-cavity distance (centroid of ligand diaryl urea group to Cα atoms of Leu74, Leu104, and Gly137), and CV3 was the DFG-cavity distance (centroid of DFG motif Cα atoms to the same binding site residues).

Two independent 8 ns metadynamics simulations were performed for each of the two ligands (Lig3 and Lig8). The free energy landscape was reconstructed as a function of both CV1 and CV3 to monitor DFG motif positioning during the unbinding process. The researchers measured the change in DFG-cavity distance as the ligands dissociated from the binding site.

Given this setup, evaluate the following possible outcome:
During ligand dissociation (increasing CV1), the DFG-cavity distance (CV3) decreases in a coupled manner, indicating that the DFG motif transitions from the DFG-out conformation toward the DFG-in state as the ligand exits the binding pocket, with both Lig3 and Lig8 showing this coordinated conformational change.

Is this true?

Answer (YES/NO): NO